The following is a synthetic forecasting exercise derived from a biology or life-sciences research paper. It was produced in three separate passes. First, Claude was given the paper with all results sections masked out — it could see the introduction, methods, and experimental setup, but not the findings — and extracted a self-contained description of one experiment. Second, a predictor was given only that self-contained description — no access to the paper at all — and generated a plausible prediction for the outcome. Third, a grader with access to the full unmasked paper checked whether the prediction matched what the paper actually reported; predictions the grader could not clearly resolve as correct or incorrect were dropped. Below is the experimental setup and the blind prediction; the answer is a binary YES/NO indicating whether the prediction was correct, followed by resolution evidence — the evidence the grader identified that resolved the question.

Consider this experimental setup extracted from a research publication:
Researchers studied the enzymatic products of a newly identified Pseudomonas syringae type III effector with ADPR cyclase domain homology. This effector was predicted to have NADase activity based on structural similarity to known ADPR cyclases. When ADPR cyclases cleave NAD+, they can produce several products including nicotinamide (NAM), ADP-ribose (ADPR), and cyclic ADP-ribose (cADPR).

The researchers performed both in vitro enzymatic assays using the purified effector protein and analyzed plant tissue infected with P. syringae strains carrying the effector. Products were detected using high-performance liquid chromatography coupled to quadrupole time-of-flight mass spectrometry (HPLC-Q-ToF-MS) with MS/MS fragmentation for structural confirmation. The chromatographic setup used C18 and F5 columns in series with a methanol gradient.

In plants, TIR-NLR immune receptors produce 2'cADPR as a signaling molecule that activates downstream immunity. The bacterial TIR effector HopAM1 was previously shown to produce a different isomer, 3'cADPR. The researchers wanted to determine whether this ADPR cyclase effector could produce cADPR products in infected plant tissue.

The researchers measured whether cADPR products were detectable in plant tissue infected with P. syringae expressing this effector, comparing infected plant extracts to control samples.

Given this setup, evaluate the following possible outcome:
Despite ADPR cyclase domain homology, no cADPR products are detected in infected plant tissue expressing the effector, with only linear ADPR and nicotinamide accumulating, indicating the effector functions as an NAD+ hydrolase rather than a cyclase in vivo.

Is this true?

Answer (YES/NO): NO